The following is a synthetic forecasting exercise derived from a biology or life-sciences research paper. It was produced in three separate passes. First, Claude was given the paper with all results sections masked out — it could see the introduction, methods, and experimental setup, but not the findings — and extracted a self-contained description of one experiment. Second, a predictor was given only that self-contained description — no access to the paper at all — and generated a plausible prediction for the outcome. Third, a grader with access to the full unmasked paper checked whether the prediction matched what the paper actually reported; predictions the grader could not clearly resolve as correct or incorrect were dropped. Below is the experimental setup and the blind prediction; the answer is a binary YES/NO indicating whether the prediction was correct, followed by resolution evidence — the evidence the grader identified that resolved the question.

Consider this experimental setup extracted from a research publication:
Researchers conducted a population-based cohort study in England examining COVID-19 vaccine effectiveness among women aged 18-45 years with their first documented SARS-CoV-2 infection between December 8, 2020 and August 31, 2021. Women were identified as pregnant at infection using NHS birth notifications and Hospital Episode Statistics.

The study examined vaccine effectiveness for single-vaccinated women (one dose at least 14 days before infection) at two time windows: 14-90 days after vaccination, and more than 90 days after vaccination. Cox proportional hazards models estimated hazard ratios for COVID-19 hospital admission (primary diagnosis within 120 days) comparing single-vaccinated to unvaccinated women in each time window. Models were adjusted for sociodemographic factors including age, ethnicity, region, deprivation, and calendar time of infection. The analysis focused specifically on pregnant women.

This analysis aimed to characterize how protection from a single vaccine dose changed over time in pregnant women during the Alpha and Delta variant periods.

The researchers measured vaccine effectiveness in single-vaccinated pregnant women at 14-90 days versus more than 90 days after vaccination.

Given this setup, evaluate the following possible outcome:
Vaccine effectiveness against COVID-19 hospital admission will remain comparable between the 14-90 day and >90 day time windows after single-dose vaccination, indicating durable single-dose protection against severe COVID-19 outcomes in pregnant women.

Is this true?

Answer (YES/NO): NO